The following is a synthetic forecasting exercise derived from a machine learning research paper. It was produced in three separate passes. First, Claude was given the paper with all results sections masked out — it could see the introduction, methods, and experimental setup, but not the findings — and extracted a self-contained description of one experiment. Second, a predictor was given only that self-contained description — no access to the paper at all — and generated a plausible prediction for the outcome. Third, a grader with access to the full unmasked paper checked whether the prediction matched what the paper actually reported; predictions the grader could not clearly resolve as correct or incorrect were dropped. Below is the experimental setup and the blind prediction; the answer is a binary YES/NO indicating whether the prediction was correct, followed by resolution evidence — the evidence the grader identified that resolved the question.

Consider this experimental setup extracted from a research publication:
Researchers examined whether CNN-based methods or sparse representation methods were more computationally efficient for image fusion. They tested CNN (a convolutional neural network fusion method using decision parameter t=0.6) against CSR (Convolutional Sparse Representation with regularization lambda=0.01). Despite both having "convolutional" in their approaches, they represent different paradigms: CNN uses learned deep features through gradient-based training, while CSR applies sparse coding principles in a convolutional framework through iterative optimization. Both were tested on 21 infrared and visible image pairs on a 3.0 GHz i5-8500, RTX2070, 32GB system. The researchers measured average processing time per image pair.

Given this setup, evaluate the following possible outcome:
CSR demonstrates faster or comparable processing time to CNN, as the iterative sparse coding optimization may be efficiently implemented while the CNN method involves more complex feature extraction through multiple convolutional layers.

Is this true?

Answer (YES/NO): NO